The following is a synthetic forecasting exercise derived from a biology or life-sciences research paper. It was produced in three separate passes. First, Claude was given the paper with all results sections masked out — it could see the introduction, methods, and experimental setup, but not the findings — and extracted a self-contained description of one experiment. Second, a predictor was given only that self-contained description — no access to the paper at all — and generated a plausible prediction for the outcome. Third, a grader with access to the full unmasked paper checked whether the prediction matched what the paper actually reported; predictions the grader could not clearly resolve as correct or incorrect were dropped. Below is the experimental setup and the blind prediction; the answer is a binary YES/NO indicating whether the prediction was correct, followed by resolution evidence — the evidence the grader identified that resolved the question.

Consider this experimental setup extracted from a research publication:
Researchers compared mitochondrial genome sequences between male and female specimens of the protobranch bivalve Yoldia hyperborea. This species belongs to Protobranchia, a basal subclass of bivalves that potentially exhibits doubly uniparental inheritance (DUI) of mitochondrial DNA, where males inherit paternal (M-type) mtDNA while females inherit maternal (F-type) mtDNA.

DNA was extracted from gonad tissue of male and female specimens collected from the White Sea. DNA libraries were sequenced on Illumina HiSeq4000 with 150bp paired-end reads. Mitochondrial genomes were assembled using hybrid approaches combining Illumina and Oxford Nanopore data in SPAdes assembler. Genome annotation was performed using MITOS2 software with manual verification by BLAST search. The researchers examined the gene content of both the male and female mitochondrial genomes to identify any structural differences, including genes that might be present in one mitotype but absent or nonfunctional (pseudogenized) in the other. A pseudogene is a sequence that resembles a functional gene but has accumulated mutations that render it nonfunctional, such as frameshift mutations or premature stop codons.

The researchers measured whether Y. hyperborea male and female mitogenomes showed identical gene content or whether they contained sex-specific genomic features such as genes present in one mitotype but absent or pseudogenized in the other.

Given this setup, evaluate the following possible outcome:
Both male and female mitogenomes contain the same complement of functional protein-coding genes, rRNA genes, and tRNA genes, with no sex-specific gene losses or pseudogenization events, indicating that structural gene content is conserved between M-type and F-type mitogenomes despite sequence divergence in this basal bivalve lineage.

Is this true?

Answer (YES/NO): NO